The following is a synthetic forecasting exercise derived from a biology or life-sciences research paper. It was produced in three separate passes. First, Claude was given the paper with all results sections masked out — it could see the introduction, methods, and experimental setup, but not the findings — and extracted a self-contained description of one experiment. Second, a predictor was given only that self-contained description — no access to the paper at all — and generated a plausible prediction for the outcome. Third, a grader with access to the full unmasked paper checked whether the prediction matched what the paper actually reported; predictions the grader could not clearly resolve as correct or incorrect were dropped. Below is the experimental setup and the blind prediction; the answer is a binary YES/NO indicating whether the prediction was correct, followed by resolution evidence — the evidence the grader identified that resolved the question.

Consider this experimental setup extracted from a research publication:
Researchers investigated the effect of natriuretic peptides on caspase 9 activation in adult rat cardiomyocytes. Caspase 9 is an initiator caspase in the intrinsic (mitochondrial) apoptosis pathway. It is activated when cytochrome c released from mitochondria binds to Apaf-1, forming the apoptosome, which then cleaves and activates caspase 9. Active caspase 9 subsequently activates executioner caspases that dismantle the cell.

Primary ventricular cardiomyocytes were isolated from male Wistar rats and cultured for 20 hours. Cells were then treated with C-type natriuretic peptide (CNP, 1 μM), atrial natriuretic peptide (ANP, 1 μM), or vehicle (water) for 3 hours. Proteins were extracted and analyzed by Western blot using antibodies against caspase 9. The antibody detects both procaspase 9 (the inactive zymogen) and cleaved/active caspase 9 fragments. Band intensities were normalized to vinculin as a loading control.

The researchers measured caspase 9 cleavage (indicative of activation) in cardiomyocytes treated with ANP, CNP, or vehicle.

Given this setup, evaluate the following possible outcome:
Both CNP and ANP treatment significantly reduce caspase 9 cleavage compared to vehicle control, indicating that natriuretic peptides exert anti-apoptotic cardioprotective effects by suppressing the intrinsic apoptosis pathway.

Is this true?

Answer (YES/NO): YES